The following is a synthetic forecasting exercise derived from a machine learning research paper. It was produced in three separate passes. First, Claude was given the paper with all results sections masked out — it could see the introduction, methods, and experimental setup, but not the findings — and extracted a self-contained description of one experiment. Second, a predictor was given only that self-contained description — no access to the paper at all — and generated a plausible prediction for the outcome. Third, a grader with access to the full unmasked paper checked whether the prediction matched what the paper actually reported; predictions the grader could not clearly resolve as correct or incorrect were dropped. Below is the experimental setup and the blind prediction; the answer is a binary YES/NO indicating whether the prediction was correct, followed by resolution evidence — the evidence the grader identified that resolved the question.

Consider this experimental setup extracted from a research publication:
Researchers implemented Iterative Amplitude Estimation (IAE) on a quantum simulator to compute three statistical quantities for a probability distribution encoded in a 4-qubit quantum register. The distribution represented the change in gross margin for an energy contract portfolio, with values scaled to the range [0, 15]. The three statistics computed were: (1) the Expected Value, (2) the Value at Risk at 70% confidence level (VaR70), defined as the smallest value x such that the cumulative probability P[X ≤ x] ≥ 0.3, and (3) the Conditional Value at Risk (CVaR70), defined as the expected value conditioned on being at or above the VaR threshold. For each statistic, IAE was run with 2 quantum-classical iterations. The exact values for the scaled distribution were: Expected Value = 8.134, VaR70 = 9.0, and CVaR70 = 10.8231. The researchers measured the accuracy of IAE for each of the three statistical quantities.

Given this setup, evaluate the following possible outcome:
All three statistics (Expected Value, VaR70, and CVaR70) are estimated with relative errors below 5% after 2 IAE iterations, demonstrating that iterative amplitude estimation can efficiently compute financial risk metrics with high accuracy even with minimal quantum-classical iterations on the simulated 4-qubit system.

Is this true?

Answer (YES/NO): NO